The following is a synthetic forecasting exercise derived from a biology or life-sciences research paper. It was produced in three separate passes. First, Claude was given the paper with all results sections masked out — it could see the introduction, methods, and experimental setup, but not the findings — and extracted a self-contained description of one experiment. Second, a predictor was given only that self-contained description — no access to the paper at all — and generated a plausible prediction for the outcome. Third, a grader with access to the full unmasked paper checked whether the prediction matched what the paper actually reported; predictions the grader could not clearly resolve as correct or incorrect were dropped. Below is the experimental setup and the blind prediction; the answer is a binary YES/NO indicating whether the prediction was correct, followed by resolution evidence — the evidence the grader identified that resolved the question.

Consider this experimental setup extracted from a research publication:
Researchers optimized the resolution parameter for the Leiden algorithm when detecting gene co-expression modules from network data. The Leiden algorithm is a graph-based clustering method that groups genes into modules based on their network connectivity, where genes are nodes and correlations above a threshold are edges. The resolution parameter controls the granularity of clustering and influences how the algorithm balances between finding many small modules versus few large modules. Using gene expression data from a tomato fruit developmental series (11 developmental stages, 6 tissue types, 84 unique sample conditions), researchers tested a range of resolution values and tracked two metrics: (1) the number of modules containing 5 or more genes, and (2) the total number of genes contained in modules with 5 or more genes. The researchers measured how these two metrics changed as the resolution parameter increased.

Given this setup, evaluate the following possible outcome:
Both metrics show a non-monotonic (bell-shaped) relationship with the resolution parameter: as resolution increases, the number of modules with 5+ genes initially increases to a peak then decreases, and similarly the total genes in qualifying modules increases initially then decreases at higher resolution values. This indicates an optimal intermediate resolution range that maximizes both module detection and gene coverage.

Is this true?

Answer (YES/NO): NO